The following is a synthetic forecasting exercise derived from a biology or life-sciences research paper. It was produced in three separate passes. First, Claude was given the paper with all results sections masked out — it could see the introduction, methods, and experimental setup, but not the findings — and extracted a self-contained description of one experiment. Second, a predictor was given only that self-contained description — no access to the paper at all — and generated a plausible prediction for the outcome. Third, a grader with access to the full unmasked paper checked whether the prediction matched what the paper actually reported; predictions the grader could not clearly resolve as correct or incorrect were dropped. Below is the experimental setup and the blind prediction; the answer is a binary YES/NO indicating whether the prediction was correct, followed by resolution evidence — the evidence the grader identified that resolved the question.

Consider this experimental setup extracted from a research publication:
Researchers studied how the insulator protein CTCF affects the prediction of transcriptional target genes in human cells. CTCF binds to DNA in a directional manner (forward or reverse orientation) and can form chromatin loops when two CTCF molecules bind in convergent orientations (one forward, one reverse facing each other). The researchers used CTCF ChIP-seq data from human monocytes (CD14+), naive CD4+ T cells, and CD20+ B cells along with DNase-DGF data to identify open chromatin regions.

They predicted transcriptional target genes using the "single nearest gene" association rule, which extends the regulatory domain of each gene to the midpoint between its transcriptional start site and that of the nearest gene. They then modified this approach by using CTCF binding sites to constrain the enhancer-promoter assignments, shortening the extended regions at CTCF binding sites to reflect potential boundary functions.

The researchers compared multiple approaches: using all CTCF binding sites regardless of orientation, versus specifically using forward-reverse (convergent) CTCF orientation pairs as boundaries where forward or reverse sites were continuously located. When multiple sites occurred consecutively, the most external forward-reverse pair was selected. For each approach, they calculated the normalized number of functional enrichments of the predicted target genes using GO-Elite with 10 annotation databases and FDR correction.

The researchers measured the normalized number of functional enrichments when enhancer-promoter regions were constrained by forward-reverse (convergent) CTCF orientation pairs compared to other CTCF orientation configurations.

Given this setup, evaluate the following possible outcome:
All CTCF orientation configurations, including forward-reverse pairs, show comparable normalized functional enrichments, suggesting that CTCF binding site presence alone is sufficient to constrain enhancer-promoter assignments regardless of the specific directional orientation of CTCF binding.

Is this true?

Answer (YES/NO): NO